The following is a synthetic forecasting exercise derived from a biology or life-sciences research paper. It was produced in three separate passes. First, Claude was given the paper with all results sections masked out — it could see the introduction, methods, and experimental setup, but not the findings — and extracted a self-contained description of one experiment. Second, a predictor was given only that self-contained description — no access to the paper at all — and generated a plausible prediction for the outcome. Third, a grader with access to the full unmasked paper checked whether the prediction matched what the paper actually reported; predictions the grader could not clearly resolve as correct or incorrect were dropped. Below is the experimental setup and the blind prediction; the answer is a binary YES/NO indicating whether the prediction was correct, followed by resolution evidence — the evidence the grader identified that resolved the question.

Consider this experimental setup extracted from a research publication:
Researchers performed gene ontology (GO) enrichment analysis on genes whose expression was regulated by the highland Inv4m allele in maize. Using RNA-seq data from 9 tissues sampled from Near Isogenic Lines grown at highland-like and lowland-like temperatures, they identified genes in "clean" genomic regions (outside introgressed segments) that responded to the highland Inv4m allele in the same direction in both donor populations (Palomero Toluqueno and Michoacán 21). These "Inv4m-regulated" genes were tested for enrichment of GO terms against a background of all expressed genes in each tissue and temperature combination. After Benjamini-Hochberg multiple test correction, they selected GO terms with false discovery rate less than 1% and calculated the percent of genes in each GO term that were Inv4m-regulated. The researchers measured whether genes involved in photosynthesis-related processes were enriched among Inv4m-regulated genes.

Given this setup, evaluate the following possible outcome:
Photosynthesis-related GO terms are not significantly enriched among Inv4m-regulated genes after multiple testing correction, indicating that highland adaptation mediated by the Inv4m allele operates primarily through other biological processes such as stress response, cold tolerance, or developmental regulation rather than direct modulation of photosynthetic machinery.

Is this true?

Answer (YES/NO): YES